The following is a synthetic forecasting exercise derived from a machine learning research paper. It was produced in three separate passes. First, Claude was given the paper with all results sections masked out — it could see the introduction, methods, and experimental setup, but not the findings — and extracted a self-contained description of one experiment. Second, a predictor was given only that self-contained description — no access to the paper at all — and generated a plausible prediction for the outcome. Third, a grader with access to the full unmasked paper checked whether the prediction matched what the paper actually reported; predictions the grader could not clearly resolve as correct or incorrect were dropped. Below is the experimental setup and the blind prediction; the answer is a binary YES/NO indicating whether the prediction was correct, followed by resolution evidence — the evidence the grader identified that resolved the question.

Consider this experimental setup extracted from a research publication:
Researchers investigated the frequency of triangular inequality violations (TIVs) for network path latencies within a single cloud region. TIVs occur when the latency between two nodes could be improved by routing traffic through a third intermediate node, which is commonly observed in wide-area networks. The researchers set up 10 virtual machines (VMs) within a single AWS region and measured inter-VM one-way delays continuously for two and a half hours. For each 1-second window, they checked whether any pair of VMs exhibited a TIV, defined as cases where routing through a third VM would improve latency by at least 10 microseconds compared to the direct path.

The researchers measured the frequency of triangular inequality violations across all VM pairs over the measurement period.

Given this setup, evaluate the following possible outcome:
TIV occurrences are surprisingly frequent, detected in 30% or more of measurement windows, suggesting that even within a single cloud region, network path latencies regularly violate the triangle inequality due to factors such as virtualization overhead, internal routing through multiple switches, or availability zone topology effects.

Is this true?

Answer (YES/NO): NO